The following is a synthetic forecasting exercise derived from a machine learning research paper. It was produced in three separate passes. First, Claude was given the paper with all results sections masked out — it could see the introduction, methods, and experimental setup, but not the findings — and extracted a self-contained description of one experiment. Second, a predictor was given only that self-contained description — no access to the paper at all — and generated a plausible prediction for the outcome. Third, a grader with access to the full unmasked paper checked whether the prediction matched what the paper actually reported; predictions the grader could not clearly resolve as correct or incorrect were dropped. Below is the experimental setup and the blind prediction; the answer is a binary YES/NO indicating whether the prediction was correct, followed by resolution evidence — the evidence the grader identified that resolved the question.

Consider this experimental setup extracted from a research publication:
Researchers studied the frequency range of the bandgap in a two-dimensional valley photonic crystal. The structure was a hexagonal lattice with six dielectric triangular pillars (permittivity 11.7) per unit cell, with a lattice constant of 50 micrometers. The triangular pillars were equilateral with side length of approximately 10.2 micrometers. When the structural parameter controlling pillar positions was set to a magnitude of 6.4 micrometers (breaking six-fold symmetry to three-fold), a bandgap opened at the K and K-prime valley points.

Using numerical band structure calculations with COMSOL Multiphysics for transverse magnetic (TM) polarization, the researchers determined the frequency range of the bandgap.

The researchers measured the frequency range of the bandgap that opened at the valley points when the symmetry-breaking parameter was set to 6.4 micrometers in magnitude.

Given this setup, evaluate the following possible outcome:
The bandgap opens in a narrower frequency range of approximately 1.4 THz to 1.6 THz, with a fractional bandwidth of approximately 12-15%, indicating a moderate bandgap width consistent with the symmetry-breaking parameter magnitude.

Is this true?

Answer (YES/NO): NO